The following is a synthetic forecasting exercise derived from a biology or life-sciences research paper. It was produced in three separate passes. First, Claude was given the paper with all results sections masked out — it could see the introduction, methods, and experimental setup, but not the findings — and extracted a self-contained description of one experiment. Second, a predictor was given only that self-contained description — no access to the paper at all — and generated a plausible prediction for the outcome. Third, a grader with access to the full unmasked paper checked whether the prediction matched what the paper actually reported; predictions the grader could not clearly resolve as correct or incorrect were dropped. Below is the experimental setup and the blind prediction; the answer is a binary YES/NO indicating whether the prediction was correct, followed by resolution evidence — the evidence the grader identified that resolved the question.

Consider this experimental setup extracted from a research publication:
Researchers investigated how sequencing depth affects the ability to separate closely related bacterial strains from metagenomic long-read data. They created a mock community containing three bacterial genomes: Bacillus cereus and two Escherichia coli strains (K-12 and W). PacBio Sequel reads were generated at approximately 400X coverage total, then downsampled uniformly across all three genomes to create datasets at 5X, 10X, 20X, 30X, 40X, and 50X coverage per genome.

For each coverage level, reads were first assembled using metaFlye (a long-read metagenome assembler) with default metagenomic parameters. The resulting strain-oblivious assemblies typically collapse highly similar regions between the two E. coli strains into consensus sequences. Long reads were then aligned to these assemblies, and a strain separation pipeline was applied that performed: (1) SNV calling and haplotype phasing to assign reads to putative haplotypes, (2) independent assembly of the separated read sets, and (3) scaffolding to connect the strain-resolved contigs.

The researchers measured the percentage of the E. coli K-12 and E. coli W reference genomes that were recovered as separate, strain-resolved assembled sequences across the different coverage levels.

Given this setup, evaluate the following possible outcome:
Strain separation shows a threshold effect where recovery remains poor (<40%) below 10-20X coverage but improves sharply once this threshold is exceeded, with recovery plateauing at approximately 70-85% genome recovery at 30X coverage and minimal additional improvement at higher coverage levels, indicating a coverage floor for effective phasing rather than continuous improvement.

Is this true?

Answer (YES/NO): NO